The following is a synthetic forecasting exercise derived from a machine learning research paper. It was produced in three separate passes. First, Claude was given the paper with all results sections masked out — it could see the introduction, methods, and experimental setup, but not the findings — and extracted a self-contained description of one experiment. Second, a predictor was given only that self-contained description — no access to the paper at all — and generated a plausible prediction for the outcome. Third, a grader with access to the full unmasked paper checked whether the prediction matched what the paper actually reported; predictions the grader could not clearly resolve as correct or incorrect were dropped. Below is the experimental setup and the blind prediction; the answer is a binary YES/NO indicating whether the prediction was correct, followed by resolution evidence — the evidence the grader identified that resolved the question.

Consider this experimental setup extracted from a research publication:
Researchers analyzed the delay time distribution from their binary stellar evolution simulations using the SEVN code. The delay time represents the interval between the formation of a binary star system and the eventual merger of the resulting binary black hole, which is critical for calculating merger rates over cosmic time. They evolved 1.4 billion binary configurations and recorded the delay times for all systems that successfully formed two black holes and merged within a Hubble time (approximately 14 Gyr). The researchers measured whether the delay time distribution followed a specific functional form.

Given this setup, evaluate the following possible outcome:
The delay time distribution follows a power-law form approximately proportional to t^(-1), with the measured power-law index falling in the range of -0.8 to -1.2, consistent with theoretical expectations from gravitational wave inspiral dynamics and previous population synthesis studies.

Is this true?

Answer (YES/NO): YES